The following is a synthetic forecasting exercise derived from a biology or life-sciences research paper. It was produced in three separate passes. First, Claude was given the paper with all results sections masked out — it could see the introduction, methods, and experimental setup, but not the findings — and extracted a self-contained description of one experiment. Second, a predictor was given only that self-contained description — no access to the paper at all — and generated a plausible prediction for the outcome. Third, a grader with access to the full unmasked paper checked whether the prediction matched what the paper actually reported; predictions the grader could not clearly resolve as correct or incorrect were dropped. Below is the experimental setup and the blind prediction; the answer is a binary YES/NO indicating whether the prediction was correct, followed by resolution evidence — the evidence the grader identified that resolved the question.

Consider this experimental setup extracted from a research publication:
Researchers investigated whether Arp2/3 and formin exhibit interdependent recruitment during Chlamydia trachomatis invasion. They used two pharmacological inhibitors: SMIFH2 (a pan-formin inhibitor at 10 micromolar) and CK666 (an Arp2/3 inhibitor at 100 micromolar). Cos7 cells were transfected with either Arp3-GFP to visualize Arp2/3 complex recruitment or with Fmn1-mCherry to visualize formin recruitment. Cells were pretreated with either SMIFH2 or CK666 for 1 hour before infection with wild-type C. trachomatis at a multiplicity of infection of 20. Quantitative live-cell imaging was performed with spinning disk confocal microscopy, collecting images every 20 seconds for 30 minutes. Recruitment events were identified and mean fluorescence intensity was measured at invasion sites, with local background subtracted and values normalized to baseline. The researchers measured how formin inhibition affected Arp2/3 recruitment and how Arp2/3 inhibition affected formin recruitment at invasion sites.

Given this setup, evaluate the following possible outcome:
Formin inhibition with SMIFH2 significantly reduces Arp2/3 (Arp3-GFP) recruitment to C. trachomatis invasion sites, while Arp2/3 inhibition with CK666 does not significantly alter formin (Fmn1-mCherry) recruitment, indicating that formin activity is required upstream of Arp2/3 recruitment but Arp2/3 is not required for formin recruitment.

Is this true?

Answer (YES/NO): NO